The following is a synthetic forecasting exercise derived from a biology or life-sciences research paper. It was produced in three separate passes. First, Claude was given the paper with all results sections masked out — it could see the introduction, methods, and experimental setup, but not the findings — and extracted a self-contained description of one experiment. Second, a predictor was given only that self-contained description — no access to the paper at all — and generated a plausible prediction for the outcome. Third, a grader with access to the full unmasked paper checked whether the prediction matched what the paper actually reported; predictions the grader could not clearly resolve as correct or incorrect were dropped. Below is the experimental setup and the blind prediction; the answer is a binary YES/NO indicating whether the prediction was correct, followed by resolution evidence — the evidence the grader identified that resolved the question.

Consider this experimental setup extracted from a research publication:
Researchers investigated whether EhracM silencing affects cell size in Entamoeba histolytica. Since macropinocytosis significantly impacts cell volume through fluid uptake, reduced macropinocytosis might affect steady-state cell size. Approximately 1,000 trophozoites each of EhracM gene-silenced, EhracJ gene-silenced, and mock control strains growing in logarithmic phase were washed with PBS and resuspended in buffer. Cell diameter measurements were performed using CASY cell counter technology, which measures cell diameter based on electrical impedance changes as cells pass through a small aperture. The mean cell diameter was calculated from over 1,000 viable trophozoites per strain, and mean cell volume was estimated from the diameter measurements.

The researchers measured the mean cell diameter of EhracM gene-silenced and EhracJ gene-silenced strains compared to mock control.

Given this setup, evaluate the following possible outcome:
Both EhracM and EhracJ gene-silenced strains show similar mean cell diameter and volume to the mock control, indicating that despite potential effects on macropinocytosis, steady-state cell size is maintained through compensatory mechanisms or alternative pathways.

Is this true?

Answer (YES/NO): NO